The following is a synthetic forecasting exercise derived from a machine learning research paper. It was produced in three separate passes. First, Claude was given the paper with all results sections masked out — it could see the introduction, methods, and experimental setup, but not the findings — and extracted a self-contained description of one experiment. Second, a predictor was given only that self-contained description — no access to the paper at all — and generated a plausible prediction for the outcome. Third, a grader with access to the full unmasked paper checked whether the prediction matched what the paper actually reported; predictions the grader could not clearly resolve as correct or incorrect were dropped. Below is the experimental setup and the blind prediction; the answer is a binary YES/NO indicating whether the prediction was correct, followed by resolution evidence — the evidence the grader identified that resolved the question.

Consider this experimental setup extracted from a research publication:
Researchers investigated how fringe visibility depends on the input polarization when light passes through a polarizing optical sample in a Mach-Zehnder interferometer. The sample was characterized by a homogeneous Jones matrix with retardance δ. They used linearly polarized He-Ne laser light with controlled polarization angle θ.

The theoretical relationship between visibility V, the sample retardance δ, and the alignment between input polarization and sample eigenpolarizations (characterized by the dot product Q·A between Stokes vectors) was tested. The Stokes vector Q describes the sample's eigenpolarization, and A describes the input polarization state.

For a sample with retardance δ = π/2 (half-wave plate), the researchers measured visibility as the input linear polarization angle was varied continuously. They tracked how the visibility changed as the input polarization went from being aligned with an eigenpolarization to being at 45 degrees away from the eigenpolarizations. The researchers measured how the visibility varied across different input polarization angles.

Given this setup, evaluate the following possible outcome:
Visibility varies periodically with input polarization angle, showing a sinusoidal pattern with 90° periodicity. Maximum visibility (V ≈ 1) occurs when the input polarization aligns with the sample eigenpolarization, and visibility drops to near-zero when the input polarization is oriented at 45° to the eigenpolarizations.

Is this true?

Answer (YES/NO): NO